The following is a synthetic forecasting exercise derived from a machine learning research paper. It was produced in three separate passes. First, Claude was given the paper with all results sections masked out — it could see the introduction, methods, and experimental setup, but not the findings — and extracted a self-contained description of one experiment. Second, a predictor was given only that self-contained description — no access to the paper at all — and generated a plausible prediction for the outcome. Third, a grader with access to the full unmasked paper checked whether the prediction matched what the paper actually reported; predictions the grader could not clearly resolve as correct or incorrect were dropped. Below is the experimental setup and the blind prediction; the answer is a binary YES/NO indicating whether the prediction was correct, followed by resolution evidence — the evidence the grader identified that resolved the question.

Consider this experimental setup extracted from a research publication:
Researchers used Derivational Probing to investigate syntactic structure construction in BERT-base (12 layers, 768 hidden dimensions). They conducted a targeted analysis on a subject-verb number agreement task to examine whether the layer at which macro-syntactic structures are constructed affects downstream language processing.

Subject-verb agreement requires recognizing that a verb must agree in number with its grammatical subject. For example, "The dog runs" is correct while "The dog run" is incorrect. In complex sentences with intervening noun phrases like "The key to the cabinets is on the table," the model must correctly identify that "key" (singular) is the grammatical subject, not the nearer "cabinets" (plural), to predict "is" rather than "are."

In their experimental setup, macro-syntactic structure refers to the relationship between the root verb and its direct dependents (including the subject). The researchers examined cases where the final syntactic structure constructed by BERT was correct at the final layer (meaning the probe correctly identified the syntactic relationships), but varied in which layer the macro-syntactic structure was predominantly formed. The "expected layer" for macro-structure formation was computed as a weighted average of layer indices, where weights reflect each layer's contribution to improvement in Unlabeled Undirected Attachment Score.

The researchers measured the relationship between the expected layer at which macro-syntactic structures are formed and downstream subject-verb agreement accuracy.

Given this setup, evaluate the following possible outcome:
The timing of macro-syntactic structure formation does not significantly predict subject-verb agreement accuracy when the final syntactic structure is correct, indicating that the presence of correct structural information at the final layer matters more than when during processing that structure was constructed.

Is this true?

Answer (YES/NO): NO